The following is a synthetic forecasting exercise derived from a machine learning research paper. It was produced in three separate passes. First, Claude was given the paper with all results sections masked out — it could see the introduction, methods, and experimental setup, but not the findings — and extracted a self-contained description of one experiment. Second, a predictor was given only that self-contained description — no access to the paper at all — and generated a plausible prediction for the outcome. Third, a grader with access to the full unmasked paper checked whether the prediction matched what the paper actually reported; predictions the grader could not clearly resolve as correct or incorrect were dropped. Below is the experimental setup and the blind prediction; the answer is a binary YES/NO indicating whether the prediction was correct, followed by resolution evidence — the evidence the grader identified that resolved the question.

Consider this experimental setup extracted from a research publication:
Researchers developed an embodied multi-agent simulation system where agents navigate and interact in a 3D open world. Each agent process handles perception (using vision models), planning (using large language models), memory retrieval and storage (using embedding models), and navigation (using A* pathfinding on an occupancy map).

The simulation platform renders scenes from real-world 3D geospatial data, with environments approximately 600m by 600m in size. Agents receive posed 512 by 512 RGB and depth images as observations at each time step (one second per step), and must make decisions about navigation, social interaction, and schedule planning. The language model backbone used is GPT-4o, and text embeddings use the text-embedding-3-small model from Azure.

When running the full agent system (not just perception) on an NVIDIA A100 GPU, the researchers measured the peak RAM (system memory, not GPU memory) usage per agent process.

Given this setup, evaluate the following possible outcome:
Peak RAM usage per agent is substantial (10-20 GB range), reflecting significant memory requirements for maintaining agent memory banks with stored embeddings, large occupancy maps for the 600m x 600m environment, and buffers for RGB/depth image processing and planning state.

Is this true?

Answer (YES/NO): NO